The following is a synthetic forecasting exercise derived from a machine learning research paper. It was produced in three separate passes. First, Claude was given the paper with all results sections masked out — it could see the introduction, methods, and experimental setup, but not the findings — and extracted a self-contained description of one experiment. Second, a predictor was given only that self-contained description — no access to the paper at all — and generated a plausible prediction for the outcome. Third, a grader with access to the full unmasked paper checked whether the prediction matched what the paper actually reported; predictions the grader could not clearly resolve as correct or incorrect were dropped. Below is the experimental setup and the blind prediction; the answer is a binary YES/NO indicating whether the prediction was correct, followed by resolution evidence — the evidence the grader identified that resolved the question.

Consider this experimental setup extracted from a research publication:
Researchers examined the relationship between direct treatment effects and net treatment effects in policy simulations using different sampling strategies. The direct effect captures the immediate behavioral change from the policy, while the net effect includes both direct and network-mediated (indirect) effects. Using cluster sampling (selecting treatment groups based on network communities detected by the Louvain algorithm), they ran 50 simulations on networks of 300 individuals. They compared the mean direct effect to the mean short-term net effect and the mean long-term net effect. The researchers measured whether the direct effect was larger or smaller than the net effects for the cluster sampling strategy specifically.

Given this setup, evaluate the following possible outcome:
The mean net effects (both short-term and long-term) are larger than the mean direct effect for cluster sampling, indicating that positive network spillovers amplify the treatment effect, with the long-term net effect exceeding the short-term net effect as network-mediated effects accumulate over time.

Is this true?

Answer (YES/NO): NO